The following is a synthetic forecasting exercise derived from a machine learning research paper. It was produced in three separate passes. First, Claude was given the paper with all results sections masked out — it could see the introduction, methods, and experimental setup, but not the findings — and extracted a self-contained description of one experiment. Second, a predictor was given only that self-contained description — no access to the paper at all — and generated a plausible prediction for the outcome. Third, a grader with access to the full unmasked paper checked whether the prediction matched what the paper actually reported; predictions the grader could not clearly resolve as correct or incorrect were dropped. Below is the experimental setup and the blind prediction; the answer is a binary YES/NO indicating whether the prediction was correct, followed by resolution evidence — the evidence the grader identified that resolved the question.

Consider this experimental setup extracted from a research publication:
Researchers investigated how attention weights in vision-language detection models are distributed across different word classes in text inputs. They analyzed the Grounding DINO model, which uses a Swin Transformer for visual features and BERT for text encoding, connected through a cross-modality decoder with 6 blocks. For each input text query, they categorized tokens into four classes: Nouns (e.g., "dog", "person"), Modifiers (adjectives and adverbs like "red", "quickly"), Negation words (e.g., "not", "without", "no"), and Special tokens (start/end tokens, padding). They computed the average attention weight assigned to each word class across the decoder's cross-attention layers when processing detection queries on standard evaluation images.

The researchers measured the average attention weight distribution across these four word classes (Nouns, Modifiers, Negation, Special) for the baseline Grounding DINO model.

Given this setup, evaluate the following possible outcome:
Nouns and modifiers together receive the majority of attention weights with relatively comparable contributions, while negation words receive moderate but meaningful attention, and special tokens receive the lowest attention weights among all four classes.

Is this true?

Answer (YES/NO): NO